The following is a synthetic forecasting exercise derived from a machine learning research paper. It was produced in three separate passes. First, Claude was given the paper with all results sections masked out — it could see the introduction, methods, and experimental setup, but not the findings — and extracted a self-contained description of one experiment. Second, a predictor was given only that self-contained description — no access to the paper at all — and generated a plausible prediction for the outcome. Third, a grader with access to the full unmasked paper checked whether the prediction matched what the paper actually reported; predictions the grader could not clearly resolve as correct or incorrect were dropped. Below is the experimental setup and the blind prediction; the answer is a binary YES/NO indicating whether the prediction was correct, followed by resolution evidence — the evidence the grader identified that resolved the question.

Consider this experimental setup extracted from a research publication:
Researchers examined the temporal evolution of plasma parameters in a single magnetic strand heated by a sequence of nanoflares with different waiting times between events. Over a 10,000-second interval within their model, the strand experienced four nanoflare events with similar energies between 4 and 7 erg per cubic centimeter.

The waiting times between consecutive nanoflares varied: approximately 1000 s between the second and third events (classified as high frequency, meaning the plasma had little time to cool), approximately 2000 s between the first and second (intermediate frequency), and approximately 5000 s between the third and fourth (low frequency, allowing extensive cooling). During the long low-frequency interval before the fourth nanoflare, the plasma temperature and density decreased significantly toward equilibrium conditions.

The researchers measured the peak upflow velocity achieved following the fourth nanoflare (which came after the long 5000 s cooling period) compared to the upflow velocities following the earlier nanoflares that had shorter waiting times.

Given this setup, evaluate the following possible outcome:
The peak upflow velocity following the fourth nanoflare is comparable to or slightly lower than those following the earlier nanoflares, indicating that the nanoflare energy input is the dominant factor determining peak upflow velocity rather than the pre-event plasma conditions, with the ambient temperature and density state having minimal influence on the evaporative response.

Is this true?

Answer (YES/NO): NO